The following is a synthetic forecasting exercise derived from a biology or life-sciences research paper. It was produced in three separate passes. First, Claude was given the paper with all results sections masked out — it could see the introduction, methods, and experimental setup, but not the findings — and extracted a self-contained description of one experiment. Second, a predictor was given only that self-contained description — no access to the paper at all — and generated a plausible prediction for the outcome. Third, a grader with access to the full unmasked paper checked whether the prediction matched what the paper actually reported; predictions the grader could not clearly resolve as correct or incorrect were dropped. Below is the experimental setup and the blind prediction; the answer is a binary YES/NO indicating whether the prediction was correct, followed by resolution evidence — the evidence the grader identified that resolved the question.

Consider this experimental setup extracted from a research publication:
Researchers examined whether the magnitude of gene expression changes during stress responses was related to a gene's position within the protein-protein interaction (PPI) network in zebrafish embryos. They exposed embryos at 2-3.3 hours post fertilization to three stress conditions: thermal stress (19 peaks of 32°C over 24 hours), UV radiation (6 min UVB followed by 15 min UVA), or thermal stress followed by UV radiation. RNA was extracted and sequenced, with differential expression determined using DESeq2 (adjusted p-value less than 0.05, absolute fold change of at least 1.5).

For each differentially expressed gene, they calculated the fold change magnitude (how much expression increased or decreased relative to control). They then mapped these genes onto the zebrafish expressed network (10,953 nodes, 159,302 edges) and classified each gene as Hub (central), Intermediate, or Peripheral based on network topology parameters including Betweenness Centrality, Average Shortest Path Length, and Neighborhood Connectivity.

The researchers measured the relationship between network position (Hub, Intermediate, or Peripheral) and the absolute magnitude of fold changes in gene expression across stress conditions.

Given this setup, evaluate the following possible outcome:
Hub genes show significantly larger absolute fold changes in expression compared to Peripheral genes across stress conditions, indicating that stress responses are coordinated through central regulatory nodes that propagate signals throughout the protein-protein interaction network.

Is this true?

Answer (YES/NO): NO